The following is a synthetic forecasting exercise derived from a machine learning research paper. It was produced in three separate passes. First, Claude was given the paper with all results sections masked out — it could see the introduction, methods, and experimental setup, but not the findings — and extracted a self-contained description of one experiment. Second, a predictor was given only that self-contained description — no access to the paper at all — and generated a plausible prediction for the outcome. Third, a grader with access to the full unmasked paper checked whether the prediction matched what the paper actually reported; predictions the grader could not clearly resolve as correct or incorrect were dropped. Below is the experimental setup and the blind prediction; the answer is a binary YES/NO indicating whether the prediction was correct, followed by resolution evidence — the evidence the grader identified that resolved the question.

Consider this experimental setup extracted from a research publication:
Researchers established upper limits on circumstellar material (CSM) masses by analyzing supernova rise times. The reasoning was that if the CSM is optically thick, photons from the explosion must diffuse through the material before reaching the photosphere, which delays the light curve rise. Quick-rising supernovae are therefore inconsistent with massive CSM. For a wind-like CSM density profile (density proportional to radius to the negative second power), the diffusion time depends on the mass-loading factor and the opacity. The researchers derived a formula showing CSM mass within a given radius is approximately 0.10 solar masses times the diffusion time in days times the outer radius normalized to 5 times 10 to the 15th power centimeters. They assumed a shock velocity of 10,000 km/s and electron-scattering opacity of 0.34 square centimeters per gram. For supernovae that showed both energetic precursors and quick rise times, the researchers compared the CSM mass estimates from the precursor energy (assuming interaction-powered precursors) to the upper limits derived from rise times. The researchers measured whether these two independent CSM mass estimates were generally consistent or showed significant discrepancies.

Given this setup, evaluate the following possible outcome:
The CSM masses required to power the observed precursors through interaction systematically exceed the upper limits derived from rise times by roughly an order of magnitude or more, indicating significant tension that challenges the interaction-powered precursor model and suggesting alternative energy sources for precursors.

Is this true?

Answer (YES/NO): NO